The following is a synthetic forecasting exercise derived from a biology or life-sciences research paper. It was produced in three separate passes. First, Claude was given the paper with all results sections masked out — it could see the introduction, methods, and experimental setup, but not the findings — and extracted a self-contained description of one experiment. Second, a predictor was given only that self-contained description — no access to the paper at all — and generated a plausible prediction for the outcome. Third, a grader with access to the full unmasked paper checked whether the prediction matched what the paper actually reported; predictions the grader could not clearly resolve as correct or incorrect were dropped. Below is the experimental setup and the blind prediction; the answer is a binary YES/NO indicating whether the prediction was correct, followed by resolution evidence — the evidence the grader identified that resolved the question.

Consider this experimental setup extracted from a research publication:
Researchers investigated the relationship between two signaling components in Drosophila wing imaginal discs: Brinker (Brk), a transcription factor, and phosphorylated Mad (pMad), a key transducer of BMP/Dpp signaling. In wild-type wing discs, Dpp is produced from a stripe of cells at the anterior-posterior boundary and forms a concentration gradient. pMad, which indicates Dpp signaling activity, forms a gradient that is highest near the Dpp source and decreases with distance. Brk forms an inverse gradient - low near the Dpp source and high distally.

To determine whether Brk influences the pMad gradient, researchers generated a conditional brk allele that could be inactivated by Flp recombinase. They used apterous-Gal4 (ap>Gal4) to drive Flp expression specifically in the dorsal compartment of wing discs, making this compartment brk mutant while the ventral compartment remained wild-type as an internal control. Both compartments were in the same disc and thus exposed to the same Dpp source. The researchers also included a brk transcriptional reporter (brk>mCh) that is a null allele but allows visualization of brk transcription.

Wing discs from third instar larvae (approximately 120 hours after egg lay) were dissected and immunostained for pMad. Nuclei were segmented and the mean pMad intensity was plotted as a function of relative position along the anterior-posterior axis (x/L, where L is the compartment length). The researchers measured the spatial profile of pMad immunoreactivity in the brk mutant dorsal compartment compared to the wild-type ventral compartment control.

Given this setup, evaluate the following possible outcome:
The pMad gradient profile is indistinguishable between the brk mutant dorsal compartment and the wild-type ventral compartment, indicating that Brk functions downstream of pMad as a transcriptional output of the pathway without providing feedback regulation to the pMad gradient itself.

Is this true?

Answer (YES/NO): NO